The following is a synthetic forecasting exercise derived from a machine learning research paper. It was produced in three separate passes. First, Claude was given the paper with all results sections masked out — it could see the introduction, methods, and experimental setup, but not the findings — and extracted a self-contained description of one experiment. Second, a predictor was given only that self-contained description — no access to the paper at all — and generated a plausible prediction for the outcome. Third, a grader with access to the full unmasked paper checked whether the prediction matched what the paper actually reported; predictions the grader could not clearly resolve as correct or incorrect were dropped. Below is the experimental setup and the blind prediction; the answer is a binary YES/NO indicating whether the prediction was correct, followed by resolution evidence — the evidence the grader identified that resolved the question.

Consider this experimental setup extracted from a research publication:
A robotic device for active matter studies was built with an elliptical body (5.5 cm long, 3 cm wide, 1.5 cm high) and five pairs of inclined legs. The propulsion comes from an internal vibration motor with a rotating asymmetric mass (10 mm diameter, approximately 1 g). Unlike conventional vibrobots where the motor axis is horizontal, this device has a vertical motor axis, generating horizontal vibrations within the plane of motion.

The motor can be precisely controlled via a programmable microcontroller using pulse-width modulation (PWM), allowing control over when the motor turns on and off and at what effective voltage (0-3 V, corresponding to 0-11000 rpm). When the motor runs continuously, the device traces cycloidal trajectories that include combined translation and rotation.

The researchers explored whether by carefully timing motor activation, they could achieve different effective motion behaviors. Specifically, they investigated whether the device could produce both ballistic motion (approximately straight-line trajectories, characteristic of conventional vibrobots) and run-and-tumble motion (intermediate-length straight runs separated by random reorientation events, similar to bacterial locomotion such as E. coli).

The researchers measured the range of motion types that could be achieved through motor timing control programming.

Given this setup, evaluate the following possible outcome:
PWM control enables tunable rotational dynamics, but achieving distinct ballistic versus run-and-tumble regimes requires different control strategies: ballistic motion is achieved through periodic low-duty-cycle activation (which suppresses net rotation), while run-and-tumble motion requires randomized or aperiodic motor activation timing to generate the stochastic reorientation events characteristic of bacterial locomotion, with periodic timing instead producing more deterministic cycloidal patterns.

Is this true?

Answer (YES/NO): NO